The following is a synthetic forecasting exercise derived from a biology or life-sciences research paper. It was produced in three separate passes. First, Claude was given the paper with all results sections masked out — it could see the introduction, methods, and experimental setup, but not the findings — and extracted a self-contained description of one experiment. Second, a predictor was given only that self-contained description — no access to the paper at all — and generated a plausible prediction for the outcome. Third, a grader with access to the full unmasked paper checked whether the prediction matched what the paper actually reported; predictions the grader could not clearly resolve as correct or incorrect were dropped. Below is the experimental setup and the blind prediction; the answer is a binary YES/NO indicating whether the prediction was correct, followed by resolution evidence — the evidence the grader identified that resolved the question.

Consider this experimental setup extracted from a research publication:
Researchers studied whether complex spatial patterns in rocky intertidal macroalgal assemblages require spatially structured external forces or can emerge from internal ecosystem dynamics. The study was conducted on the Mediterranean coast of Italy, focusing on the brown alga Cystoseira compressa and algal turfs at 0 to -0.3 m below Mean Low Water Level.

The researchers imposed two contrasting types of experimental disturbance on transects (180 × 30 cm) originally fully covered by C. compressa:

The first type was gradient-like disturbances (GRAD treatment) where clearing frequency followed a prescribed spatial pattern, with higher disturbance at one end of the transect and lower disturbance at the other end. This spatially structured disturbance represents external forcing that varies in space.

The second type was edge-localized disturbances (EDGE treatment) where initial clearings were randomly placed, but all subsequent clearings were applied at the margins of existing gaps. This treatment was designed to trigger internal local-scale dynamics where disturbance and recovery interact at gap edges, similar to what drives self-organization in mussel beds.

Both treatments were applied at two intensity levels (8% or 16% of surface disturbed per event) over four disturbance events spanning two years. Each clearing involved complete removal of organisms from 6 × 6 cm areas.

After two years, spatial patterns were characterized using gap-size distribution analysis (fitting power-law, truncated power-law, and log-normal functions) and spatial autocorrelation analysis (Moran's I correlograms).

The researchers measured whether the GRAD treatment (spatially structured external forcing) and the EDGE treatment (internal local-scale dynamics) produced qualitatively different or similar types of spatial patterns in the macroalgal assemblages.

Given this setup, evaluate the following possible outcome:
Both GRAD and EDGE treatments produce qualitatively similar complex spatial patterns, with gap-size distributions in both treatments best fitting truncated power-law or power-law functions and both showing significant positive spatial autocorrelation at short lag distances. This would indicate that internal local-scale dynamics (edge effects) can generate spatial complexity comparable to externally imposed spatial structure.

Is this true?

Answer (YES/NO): YES